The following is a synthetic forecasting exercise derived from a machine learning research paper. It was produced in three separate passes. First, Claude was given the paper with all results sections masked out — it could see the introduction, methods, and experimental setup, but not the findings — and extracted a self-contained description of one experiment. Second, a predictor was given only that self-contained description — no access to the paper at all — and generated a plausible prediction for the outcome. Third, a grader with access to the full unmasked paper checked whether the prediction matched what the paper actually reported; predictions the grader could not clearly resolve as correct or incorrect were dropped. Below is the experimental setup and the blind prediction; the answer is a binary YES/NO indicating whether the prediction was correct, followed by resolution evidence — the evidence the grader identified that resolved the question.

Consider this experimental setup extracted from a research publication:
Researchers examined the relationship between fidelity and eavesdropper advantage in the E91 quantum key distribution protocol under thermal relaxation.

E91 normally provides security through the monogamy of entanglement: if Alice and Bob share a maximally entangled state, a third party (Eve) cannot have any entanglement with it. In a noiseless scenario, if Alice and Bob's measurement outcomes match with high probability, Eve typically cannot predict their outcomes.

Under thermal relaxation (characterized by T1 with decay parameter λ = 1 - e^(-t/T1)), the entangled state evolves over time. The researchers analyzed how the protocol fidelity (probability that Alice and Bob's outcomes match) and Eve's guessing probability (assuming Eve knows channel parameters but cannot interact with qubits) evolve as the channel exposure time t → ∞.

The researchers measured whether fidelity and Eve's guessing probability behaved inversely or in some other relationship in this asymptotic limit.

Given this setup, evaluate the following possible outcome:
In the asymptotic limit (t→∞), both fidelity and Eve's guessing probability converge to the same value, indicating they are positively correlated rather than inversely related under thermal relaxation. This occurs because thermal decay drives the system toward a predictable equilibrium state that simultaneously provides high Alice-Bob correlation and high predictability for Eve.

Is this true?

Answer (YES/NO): NO